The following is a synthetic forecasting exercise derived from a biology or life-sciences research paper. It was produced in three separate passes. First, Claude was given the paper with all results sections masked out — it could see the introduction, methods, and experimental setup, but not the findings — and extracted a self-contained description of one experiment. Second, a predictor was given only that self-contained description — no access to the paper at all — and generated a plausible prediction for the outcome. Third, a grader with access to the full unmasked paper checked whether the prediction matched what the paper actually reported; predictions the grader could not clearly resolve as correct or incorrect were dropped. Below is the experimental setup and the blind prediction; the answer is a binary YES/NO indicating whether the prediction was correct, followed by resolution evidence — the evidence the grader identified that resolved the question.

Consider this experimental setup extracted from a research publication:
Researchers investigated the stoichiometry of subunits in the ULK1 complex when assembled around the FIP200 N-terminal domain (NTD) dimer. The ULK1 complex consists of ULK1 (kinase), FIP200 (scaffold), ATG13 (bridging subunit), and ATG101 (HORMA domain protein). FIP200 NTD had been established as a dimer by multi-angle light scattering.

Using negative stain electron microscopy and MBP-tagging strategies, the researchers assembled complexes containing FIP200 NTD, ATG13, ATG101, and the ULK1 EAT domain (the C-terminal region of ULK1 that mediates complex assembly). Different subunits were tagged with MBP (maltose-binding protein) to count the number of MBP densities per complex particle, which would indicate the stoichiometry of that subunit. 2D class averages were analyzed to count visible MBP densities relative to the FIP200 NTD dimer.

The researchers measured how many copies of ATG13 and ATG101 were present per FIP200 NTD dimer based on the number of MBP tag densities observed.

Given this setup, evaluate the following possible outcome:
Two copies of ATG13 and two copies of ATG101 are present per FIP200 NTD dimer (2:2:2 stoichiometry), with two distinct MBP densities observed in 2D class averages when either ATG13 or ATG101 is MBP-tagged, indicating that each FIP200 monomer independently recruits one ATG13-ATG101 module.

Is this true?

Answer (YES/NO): NO